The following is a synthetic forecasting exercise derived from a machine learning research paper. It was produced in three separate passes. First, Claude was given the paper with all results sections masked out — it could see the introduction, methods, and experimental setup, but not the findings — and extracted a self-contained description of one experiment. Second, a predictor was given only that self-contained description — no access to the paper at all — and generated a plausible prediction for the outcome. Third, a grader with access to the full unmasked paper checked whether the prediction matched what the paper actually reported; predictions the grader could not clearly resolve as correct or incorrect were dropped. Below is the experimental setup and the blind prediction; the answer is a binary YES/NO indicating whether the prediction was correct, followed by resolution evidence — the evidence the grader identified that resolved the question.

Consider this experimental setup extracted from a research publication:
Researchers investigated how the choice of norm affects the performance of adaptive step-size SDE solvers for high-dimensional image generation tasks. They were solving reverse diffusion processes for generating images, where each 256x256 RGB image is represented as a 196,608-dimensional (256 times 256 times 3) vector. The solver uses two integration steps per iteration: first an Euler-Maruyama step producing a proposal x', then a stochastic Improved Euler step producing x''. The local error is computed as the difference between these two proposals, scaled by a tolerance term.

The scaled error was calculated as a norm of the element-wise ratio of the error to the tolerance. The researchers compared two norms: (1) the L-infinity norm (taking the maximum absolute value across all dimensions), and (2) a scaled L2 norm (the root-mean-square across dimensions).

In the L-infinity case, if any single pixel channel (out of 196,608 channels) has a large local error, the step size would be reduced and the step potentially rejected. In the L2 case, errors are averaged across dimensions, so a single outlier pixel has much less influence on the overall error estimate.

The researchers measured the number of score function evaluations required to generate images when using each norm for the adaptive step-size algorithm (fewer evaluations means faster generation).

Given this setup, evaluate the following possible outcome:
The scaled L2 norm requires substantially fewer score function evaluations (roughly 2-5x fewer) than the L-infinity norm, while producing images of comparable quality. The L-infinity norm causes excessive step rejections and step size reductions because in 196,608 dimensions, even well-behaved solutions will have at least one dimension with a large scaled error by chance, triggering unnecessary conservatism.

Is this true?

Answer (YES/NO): YES